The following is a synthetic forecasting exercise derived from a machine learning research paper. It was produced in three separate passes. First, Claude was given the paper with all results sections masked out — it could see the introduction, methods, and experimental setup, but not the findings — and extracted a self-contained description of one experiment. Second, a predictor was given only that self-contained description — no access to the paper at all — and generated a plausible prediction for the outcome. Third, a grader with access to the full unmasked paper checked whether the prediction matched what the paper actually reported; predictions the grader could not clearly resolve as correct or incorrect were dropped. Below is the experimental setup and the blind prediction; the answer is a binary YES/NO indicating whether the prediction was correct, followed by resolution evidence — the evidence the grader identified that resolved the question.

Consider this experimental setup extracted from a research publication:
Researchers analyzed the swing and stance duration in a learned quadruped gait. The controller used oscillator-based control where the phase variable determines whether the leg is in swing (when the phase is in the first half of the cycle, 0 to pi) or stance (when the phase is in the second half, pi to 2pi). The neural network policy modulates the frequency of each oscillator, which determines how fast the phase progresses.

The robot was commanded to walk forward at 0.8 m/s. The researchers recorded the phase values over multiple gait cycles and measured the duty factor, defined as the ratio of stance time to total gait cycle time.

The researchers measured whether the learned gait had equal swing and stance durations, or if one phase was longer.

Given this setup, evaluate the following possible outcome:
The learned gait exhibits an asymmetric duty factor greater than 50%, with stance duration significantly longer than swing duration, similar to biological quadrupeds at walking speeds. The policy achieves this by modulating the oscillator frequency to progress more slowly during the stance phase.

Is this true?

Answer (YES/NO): YES